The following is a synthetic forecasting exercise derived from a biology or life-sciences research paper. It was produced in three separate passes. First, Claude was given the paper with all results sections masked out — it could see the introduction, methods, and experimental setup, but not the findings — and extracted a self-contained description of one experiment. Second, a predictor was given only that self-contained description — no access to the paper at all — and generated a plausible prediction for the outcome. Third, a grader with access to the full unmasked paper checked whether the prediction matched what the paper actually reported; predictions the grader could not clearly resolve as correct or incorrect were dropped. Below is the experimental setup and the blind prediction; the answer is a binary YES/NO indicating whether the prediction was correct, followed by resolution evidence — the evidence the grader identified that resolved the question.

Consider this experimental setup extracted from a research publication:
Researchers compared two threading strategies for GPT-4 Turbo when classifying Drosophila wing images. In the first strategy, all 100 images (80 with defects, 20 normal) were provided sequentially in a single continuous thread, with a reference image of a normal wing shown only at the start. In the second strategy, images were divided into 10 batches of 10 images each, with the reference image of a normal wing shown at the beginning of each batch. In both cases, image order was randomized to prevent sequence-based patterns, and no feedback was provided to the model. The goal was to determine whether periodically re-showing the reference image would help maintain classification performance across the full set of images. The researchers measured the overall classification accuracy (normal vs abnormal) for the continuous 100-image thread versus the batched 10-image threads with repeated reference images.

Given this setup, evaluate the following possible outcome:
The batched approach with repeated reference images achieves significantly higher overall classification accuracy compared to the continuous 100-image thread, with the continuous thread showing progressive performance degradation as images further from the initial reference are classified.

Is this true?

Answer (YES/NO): YES